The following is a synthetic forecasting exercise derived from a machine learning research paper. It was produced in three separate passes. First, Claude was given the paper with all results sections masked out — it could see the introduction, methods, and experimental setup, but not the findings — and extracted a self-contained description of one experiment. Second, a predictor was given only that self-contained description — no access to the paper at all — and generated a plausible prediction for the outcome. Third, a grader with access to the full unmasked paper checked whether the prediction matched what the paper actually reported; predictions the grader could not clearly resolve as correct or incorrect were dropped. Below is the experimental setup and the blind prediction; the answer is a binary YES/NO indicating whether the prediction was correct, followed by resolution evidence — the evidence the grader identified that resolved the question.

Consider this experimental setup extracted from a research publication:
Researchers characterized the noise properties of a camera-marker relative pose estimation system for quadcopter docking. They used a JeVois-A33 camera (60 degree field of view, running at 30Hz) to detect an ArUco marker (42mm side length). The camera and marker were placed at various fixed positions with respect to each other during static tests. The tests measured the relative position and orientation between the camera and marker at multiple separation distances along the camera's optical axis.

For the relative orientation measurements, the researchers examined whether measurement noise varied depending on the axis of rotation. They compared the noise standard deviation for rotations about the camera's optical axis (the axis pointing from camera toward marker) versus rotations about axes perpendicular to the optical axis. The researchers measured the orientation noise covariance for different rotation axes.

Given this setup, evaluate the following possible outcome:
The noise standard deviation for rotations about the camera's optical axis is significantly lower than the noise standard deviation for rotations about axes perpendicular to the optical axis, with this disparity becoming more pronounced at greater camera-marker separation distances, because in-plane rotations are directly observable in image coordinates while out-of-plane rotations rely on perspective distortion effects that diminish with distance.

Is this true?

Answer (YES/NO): NO